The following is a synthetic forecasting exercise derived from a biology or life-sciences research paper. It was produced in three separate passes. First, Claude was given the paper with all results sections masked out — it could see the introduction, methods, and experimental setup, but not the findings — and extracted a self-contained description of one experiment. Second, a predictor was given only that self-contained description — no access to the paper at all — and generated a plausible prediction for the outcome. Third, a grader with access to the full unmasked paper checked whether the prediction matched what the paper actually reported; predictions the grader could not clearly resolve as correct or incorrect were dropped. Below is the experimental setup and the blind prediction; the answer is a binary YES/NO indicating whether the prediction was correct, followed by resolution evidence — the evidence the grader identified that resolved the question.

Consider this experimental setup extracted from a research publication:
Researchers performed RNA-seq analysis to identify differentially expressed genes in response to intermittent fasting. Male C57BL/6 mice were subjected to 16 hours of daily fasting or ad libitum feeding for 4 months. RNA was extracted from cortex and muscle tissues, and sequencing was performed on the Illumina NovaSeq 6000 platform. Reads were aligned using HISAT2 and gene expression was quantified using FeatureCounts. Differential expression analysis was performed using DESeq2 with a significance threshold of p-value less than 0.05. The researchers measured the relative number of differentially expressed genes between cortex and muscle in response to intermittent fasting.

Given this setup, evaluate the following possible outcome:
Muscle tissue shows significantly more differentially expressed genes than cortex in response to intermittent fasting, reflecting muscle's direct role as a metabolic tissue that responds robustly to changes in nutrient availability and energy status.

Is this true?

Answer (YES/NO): YES